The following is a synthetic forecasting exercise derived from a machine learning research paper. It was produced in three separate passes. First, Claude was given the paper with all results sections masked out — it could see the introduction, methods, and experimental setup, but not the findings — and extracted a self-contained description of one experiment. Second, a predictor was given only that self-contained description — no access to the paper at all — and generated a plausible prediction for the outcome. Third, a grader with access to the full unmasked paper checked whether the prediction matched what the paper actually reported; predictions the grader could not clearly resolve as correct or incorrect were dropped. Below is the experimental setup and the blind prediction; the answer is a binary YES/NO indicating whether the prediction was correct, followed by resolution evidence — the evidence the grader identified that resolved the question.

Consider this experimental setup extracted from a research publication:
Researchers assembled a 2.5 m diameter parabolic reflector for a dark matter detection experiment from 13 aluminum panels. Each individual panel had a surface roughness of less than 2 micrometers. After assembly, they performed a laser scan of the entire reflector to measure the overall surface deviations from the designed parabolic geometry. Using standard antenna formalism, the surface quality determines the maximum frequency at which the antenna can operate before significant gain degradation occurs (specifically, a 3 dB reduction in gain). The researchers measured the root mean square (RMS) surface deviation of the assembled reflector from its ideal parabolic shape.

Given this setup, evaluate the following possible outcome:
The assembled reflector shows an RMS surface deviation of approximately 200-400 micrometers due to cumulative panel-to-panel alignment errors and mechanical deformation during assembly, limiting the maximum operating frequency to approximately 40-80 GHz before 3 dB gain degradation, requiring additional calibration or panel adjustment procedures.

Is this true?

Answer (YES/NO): NO